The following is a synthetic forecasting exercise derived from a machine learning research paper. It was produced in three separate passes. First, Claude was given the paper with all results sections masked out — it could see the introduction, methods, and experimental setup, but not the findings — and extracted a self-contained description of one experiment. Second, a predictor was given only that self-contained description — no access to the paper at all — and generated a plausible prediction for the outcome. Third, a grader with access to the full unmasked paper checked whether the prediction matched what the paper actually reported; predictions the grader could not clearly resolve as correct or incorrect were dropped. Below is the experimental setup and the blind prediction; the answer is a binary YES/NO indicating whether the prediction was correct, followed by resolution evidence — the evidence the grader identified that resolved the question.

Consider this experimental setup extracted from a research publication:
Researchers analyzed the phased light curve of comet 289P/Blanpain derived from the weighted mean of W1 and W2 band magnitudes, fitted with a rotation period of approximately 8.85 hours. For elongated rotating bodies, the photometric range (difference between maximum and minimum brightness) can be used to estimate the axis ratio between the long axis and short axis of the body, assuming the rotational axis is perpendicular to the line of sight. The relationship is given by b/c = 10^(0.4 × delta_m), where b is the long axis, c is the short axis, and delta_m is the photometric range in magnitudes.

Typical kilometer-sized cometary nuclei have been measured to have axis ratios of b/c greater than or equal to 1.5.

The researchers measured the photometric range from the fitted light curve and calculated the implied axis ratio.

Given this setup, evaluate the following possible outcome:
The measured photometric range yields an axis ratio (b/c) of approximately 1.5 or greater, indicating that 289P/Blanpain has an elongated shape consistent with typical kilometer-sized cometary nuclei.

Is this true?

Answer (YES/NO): NO